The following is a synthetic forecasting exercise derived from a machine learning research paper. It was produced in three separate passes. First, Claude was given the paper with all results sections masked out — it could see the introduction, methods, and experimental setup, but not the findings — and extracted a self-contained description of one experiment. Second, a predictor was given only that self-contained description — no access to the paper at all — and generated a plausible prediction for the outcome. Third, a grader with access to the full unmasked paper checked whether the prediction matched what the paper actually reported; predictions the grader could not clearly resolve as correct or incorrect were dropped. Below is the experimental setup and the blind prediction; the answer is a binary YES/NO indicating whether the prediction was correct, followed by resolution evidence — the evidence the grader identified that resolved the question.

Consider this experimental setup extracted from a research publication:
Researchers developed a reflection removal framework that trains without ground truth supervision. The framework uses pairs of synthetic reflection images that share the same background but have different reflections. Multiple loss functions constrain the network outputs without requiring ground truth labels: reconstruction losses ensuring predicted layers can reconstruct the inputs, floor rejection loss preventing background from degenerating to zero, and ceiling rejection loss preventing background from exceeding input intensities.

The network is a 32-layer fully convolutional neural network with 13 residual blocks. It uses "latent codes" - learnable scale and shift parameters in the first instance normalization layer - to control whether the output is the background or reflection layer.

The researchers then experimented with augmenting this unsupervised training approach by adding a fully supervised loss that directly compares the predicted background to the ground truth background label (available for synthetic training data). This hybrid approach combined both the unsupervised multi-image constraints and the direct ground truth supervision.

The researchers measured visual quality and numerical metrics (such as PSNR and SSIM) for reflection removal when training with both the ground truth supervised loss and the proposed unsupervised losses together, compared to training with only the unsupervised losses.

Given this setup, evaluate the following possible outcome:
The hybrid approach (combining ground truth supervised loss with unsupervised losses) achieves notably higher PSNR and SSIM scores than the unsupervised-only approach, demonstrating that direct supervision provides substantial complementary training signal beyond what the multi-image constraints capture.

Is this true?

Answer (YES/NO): NO